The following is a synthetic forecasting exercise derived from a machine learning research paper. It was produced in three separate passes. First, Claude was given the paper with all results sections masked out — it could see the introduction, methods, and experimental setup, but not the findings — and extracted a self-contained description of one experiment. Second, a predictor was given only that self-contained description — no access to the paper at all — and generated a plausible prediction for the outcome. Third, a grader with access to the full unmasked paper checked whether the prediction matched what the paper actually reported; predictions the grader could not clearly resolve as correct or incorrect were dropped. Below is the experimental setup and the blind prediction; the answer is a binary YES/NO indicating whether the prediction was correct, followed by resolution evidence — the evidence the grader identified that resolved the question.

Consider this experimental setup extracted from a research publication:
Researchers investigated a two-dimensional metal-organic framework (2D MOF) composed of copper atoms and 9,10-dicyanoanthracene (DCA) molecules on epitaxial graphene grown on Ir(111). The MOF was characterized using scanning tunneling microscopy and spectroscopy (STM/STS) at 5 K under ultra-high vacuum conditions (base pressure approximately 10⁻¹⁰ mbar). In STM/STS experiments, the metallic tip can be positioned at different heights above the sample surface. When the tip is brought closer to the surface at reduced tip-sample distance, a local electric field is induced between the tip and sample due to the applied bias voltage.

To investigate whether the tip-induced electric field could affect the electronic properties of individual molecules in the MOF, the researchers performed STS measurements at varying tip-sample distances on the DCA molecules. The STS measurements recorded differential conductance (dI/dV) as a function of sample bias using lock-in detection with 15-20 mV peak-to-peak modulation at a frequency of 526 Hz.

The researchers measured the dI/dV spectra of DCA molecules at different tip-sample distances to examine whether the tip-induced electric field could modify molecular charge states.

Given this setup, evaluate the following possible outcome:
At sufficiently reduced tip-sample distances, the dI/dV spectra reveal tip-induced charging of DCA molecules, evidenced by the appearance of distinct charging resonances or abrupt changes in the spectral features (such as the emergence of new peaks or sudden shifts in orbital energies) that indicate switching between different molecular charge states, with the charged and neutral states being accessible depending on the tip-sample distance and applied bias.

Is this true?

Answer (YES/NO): YES